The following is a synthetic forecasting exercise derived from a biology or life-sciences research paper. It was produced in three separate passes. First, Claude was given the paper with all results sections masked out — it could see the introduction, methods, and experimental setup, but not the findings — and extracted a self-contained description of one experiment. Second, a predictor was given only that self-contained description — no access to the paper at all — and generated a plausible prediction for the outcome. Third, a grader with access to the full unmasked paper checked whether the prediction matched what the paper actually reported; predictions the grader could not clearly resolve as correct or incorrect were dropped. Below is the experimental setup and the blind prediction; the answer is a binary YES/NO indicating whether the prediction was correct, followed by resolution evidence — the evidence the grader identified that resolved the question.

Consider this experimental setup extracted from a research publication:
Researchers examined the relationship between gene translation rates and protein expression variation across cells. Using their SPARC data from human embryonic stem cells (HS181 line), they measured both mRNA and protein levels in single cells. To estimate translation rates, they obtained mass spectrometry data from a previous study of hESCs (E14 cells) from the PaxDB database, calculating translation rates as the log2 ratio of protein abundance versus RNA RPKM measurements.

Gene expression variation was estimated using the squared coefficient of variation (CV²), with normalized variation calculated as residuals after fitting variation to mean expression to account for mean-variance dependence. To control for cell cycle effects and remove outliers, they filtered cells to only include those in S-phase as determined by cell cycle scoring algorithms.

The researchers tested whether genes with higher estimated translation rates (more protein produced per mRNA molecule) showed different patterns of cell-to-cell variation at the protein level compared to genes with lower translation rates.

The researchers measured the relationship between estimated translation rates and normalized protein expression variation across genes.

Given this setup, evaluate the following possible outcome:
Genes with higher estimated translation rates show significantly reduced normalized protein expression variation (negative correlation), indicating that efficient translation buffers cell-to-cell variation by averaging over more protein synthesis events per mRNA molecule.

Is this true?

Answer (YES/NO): NO